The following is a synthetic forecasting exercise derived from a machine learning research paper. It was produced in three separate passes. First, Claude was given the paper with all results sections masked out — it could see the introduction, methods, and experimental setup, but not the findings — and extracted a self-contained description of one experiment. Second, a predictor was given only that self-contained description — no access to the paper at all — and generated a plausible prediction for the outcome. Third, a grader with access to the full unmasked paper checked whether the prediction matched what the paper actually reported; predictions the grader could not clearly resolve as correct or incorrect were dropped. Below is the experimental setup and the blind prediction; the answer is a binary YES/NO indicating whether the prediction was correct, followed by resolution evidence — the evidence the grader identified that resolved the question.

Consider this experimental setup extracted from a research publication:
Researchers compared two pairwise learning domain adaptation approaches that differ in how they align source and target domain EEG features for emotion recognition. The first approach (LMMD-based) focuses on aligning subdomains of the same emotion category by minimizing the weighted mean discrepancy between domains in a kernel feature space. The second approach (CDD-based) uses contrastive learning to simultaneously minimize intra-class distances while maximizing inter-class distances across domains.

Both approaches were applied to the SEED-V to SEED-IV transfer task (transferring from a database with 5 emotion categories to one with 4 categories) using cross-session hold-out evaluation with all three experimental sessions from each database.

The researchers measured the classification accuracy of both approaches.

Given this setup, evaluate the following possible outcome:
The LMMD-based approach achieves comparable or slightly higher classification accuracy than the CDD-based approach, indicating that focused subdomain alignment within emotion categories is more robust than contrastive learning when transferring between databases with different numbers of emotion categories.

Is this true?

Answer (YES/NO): NO